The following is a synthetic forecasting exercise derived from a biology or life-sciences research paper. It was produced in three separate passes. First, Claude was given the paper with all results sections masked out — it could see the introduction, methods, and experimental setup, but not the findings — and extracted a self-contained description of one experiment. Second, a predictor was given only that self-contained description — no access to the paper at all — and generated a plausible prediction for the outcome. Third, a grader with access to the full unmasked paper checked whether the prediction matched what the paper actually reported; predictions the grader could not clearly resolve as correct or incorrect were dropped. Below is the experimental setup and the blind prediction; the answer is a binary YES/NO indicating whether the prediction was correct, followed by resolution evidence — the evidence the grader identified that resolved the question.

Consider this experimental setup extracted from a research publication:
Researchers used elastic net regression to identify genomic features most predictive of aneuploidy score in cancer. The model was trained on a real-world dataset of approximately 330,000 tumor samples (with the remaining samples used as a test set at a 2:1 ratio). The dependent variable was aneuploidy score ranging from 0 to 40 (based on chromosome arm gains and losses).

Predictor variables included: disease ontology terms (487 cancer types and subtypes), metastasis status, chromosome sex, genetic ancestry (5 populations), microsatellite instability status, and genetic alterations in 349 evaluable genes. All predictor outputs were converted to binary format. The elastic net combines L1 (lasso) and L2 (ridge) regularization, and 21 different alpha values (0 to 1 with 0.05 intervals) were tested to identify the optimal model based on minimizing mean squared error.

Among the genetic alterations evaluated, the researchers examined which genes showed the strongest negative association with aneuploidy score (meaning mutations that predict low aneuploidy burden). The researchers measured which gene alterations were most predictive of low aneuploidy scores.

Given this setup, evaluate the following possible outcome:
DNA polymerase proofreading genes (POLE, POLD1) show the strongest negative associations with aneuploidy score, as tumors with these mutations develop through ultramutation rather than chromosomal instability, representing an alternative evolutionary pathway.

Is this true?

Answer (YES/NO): NO